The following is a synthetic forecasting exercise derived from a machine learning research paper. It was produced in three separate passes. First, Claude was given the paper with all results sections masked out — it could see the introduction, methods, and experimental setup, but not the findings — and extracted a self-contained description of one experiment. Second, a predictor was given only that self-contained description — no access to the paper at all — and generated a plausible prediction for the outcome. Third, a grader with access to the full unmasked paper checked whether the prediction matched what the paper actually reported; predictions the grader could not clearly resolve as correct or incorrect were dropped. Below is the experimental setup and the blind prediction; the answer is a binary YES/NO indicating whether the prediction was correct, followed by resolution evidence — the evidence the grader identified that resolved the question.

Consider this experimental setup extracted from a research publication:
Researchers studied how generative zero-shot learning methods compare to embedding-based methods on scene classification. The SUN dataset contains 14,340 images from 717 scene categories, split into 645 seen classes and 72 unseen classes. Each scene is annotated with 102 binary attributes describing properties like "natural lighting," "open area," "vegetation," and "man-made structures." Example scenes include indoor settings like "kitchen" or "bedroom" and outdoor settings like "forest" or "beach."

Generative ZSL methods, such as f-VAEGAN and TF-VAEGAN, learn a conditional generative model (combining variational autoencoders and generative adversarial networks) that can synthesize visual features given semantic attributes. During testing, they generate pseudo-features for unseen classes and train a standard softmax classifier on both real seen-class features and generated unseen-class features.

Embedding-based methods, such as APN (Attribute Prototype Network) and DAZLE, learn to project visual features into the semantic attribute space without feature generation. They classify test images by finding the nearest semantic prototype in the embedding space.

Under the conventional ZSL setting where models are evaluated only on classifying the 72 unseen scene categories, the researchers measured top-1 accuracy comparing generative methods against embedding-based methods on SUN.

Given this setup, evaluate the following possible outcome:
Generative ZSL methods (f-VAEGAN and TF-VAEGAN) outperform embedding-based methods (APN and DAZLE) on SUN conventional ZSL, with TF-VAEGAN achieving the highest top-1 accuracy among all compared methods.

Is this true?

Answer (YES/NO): YES